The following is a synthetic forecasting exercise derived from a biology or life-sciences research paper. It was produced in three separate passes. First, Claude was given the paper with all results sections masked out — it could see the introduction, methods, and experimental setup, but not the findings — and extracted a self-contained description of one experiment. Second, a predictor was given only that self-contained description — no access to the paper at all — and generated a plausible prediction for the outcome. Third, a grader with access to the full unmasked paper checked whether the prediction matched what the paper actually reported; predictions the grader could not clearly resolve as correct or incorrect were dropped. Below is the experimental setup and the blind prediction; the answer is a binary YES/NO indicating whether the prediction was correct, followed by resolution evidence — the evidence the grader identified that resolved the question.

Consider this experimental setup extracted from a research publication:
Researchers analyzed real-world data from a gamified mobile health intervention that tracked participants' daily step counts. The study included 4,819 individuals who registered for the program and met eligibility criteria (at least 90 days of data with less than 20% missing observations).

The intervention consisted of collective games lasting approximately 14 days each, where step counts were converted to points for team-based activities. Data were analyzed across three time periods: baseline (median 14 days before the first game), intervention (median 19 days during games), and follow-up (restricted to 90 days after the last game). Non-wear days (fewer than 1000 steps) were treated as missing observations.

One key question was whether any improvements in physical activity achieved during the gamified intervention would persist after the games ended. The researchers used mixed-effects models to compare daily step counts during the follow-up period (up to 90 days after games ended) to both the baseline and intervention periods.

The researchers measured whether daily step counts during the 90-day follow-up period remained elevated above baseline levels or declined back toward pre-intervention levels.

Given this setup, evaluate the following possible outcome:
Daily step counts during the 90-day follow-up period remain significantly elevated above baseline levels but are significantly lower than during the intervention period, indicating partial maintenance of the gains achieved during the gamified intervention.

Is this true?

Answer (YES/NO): NO